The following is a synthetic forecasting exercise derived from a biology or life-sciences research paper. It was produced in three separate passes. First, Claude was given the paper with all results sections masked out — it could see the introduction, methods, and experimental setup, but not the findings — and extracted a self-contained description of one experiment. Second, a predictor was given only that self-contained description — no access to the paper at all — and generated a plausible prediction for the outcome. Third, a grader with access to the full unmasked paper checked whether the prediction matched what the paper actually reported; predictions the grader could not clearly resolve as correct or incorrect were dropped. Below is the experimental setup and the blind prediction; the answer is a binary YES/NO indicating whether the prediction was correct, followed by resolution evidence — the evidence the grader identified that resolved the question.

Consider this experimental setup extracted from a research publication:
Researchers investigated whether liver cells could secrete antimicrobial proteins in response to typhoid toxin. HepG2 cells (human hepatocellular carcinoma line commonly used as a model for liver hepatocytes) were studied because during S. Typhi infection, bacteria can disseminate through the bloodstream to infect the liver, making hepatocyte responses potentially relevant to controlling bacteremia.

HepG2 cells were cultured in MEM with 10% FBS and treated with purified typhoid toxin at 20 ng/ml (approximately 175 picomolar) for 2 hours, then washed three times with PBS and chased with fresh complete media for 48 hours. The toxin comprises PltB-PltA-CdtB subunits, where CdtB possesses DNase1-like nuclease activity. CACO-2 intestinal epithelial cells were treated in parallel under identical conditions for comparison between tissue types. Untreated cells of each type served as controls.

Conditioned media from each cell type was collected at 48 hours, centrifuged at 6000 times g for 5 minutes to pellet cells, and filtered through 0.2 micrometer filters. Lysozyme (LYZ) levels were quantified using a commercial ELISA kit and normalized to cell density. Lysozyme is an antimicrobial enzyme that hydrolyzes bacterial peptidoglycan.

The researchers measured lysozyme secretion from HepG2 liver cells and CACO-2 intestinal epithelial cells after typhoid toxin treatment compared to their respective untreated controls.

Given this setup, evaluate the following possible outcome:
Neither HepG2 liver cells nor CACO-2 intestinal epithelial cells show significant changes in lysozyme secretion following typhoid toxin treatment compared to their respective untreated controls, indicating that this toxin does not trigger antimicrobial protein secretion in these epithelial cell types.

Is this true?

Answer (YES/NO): NO